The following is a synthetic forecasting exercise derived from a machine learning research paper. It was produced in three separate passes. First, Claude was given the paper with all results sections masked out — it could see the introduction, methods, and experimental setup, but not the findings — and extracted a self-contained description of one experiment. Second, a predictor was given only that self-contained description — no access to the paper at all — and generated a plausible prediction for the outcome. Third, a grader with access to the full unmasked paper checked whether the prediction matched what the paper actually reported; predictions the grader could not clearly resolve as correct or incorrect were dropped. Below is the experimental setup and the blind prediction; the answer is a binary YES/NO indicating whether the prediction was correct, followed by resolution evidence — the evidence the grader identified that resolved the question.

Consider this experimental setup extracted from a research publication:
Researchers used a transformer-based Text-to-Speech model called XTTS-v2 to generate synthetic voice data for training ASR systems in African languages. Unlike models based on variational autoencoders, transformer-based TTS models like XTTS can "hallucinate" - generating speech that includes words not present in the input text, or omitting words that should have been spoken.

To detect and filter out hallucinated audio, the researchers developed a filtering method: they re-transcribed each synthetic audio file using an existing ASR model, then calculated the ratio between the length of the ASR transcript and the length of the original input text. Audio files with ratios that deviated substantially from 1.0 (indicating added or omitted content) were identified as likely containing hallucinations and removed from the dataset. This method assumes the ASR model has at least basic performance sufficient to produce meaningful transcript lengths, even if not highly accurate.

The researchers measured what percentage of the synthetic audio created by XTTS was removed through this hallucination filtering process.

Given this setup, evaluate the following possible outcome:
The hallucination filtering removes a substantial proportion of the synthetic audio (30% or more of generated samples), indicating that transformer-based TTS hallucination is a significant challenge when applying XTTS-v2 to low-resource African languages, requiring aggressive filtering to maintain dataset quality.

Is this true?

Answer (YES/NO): NO